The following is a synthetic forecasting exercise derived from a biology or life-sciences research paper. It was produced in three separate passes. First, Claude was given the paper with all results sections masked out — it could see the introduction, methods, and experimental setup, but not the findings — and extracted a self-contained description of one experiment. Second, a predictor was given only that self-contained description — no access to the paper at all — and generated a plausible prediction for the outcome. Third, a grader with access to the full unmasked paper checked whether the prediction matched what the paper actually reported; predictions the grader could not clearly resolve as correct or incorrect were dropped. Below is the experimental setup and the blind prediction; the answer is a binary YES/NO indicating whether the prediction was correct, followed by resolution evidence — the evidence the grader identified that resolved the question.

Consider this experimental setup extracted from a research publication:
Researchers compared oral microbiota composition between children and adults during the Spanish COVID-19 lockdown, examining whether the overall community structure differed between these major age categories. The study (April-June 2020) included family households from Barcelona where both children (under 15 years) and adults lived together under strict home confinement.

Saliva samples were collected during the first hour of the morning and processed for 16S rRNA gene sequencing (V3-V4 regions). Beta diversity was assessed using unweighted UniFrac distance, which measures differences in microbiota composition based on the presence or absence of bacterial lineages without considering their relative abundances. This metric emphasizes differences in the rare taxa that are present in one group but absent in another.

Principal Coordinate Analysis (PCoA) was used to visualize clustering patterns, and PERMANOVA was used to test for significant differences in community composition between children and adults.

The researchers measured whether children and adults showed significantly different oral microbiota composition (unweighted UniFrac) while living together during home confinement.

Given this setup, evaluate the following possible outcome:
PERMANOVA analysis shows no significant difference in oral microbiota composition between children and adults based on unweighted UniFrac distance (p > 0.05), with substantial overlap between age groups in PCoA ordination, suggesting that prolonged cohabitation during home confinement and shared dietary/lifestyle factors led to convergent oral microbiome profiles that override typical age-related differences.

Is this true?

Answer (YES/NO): NO